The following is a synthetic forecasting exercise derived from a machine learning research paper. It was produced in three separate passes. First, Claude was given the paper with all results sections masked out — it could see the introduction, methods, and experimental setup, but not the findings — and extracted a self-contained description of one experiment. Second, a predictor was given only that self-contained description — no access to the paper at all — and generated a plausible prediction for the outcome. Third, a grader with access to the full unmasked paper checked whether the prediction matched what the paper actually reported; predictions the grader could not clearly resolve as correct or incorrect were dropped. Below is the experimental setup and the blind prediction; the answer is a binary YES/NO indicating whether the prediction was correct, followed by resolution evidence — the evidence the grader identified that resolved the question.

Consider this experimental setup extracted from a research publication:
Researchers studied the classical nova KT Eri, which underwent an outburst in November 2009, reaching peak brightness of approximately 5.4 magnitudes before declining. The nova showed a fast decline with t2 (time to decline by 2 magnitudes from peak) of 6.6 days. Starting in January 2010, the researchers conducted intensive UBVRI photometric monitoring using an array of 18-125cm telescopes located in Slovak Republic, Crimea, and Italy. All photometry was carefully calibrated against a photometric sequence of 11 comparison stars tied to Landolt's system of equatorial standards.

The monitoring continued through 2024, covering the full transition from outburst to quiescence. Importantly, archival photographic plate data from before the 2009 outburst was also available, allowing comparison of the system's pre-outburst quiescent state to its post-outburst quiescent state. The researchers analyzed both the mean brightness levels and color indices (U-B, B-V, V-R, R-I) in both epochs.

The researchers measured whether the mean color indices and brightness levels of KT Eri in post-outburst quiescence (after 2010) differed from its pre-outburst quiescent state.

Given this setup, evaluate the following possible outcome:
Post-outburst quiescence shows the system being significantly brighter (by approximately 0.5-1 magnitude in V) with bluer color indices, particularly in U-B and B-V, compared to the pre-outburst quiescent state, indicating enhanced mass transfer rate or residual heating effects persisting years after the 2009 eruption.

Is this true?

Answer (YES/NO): NO